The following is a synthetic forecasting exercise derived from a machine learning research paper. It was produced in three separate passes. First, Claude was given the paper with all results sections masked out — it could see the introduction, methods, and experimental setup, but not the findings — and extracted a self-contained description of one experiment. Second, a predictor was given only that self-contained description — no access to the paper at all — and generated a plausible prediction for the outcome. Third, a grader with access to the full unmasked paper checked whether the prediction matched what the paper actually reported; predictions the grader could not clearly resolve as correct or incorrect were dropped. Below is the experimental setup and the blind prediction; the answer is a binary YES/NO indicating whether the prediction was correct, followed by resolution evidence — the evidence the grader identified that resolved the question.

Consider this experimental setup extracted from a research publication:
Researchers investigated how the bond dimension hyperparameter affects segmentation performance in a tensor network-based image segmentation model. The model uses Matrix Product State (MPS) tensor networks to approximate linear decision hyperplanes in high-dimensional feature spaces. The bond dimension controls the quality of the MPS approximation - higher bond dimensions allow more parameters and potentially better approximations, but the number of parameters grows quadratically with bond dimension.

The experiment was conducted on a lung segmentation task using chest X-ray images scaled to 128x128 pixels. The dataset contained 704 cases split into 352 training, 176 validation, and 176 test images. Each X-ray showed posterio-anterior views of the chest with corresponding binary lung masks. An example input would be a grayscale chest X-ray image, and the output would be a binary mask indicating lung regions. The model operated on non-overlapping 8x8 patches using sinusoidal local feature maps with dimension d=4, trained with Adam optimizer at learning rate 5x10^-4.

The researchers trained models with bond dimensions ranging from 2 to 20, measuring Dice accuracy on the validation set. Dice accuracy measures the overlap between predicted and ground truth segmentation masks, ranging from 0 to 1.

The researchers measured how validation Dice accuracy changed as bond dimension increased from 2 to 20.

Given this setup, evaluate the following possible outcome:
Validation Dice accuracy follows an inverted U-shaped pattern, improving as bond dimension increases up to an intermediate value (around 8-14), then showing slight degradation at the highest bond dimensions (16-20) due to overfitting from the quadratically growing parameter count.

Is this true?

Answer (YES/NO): NO